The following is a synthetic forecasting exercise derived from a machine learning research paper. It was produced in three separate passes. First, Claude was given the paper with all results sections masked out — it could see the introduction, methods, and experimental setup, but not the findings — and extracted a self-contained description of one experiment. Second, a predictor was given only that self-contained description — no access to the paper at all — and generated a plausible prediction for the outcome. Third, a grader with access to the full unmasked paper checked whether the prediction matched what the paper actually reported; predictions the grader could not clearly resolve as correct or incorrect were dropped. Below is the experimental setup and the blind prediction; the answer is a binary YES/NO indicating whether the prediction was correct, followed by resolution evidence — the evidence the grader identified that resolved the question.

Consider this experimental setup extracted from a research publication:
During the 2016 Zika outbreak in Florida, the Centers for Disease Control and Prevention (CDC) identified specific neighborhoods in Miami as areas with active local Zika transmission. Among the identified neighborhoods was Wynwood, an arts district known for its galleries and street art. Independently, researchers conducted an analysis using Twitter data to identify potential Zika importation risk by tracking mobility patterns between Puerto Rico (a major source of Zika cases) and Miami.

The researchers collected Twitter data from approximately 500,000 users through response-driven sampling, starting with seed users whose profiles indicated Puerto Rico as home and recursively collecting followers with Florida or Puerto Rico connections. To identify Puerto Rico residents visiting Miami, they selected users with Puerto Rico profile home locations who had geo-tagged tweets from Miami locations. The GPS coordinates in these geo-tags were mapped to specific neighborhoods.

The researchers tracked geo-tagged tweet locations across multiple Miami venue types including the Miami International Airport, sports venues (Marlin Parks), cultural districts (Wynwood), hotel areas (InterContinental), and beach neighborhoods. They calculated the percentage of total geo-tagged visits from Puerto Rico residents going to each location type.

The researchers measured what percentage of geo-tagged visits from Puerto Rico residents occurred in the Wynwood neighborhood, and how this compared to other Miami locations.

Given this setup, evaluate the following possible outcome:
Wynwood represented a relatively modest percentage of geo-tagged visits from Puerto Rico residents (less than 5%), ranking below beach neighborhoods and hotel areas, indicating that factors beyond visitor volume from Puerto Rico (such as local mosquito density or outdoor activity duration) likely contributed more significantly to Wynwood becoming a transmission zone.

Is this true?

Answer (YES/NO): NO